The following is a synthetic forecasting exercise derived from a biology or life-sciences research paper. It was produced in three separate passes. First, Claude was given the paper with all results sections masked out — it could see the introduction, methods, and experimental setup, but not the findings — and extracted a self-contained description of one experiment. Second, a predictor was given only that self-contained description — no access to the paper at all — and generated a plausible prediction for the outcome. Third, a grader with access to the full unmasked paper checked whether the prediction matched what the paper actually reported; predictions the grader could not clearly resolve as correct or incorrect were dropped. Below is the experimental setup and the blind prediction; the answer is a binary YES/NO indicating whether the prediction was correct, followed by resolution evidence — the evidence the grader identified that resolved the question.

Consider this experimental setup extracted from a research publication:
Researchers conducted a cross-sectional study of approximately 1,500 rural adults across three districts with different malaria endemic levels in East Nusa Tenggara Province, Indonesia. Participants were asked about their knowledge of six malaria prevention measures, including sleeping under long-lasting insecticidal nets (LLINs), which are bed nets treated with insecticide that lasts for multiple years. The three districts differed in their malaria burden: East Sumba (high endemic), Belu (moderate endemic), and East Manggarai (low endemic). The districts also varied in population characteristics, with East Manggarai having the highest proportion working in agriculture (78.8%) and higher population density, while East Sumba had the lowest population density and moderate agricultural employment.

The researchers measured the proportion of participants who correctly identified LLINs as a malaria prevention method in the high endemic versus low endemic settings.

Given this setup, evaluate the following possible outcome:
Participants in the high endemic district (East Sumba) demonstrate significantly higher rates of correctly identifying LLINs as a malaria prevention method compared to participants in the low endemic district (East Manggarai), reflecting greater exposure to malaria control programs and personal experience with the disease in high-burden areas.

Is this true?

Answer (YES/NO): YES